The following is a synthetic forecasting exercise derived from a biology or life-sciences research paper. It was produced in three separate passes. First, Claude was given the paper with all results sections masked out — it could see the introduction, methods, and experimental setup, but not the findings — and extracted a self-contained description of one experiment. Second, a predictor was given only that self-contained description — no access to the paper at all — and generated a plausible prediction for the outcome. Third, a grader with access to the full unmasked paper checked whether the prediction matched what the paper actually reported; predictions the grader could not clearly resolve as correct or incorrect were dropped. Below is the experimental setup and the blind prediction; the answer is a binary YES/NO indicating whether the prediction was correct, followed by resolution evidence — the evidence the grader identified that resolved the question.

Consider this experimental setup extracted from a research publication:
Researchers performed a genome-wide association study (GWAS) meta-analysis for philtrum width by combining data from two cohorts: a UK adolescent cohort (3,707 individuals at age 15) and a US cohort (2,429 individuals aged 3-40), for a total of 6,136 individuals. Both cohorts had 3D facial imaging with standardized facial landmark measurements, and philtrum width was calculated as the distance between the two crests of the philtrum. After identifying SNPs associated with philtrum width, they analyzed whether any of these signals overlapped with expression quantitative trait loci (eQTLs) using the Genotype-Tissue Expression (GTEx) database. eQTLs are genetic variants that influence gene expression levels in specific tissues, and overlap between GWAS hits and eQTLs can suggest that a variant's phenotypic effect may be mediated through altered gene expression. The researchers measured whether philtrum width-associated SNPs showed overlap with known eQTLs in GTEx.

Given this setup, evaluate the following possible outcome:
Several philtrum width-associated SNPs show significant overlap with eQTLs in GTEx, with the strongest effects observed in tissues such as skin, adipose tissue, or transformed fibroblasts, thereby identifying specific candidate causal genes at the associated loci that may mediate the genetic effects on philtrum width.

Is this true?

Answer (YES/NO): NO